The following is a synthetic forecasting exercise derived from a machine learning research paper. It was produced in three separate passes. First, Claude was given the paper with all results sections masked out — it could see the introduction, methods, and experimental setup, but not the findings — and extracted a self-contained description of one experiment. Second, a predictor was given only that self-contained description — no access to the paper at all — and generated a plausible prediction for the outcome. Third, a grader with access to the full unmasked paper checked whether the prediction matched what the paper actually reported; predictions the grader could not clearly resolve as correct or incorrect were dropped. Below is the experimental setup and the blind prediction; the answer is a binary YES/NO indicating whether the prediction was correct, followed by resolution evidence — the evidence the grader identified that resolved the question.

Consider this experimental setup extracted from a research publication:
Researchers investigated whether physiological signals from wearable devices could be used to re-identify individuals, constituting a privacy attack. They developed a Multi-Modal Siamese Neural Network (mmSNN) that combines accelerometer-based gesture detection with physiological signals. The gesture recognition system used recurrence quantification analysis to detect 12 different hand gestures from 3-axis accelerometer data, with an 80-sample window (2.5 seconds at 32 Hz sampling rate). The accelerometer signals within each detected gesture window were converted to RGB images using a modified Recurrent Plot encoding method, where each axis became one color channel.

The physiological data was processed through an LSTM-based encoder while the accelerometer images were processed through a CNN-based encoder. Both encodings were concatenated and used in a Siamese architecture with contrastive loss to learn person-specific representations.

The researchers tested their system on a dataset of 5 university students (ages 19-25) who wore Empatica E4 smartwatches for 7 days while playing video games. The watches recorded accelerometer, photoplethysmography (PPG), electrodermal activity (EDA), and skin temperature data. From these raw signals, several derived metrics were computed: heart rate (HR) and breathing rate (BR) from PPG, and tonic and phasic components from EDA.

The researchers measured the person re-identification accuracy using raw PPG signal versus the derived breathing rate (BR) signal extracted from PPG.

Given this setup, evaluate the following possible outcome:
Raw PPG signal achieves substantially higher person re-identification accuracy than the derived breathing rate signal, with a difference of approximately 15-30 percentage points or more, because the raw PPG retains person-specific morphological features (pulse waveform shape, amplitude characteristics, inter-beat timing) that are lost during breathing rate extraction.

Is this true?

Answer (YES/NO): NO